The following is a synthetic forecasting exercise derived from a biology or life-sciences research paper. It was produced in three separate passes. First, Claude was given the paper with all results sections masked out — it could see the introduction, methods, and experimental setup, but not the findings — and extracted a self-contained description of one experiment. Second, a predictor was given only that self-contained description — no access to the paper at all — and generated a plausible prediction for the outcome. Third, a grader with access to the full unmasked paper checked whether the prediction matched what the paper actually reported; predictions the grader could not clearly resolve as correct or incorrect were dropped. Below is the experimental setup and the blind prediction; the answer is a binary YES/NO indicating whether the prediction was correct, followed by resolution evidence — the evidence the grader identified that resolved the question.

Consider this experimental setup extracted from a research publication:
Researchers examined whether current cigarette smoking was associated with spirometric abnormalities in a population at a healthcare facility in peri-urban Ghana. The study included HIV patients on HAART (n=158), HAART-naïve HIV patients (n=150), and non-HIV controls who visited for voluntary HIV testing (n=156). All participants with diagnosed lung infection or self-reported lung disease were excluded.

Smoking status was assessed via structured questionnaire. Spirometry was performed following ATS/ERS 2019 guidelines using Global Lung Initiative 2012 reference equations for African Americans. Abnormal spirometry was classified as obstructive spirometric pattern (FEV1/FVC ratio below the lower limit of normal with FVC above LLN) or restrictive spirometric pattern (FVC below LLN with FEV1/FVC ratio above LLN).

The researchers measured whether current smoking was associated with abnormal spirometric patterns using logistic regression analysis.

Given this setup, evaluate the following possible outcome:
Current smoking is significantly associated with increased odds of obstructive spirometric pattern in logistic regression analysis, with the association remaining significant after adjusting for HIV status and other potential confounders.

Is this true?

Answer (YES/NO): NO